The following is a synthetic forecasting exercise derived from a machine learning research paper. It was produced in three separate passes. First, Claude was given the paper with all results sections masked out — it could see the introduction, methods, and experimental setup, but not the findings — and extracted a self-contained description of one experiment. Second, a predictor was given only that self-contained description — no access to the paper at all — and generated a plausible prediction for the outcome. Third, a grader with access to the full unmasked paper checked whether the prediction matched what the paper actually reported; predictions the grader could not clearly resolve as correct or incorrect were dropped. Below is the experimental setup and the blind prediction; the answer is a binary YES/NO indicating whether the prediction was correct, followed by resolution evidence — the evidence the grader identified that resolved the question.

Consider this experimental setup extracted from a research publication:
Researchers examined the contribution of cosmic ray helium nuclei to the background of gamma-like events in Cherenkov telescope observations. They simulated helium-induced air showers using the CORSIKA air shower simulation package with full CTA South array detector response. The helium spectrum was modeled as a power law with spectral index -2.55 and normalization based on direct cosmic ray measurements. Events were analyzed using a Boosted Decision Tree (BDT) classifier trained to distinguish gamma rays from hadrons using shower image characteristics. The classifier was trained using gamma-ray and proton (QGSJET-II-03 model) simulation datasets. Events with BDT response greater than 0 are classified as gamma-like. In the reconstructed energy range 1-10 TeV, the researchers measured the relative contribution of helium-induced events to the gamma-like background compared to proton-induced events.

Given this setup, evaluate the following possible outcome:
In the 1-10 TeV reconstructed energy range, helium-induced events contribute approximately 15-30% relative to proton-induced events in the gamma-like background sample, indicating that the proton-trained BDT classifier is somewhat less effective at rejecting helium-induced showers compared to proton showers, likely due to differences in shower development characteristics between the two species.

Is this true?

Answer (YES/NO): NO